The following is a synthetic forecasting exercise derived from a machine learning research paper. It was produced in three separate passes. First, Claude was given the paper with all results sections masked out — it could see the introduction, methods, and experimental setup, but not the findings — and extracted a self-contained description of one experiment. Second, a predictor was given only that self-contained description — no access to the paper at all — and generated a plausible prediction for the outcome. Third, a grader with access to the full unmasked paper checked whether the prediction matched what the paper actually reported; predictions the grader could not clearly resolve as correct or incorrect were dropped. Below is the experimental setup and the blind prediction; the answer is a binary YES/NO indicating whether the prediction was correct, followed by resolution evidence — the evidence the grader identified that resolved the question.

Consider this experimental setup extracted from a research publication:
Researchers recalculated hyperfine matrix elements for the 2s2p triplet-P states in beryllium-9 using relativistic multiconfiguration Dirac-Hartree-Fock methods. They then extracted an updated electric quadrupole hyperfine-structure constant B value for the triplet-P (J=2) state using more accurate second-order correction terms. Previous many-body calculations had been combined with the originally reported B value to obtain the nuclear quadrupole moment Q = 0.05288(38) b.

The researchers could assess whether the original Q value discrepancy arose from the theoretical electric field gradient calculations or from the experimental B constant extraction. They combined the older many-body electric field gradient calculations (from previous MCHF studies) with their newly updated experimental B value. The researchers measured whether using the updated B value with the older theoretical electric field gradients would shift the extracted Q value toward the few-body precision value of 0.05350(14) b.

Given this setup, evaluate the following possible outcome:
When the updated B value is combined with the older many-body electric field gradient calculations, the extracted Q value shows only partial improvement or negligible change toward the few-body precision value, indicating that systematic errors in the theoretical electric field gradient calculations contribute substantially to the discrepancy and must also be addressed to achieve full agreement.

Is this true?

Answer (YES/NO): NO